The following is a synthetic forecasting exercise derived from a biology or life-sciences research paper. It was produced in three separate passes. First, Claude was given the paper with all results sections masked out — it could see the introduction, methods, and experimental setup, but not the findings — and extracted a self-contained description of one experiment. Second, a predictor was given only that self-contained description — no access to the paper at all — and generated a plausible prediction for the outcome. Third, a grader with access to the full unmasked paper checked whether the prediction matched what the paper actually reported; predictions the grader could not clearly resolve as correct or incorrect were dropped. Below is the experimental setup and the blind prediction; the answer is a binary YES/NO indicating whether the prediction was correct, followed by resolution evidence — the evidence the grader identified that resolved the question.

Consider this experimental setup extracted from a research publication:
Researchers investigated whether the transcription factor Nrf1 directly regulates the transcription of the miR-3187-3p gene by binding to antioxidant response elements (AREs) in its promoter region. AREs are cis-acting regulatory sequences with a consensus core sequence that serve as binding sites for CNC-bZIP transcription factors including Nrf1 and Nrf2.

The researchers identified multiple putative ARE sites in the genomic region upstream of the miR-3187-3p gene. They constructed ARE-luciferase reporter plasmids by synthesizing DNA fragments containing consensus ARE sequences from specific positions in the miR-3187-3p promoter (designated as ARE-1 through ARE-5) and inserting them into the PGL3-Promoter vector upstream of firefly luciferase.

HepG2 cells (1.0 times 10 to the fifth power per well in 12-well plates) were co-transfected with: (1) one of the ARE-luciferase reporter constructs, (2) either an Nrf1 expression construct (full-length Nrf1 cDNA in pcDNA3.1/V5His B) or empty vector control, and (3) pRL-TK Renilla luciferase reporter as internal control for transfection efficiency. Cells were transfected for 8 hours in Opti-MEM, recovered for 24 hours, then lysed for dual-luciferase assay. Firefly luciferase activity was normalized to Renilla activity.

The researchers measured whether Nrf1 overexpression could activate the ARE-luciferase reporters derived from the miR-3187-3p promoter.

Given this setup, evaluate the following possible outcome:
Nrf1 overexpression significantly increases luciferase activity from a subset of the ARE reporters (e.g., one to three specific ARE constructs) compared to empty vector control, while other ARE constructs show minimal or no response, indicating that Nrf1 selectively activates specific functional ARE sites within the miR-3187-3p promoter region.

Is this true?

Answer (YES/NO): NO